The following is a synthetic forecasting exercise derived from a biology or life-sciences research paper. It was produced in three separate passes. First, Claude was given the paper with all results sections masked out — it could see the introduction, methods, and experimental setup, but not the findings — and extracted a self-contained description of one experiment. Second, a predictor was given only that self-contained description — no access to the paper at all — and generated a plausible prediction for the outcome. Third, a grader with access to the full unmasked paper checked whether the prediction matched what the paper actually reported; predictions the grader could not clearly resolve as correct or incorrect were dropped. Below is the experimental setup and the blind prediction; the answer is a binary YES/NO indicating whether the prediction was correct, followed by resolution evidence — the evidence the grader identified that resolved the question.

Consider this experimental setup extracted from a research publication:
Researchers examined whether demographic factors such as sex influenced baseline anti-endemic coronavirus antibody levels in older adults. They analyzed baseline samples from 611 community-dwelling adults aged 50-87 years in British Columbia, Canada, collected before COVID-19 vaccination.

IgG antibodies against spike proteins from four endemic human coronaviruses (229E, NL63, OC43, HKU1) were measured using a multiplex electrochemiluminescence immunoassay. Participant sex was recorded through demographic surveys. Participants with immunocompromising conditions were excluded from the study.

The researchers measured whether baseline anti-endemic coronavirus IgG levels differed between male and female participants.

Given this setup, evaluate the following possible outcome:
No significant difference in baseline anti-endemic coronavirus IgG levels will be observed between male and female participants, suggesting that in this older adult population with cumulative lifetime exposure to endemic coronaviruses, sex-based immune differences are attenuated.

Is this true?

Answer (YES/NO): YES